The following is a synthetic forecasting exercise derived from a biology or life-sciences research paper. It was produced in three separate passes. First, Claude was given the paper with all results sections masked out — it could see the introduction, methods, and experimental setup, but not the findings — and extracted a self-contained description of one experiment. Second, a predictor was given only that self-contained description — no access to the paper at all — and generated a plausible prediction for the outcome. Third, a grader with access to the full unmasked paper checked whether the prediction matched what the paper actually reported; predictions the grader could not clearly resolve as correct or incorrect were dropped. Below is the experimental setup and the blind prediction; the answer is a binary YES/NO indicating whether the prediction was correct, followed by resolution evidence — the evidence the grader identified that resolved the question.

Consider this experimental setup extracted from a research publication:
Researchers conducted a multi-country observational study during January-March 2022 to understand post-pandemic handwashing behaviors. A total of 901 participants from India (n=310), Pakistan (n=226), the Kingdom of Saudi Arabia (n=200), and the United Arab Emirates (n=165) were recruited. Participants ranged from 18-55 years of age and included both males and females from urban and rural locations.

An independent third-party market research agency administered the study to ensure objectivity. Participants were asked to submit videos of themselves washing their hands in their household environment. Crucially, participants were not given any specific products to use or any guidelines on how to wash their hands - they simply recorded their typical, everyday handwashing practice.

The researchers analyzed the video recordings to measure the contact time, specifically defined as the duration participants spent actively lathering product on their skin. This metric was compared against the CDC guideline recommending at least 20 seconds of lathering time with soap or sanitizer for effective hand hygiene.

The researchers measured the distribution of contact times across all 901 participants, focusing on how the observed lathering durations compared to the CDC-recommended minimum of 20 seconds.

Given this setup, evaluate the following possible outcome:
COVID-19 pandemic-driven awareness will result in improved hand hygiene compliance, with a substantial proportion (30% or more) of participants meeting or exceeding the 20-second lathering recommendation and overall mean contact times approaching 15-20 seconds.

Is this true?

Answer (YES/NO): NO